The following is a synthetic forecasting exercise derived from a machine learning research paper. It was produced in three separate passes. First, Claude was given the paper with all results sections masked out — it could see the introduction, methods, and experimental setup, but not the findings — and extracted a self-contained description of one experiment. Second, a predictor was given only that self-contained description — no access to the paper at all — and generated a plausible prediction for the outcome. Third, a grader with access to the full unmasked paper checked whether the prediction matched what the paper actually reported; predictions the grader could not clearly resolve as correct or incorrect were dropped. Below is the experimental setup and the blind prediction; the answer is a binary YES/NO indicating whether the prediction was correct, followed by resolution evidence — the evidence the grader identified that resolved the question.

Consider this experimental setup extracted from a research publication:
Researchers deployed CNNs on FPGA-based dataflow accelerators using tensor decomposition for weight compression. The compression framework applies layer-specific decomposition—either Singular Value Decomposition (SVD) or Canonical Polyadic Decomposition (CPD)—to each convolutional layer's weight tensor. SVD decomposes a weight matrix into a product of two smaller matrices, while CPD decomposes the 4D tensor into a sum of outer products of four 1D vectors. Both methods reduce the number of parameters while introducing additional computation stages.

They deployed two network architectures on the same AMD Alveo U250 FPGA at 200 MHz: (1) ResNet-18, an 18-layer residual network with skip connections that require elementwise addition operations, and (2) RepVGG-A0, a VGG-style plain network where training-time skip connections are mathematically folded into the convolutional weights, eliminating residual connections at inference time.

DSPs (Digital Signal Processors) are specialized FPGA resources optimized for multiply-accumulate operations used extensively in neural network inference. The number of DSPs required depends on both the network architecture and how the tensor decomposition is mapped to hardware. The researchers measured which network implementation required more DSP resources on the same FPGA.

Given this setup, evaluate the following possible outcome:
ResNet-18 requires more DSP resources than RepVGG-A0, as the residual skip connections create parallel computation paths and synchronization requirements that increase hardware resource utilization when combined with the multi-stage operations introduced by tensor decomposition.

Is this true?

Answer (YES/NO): YES